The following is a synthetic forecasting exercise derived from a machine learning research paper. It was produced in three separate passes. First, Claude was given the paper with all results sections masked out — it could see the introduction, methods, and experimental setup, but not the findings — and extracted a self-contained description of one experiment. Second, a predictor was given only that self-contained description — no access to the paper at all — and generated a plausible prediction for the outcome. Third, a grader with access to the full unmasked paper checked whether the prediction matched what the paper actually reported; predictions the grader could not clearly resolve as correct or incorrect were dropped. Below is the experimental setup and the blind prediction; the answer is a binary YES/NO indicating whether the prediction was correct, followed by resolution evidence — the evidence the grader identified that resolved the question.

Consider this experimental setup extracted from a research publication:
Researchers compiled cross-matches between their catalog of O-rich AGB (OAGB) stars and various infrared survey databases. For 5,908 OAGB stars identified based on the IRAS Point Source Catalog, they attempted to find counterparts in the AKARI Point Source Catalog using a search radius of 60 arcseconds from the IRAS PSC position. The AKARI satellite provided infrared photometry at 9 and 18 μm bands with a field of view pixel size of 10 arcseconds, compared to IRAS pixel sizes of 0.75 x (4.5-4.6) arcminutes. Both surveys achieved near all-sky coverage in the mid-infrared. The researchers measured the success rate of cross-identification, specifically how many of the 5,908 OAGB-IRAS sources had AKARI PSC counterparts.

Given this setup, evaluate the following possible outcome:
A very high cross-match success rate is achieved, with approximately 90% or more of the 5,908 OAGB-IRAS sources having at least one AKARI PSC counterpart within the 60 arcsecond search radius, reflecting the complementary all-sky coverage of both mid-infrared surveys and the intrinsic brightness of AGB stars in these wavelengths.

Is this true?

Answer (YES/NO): YES